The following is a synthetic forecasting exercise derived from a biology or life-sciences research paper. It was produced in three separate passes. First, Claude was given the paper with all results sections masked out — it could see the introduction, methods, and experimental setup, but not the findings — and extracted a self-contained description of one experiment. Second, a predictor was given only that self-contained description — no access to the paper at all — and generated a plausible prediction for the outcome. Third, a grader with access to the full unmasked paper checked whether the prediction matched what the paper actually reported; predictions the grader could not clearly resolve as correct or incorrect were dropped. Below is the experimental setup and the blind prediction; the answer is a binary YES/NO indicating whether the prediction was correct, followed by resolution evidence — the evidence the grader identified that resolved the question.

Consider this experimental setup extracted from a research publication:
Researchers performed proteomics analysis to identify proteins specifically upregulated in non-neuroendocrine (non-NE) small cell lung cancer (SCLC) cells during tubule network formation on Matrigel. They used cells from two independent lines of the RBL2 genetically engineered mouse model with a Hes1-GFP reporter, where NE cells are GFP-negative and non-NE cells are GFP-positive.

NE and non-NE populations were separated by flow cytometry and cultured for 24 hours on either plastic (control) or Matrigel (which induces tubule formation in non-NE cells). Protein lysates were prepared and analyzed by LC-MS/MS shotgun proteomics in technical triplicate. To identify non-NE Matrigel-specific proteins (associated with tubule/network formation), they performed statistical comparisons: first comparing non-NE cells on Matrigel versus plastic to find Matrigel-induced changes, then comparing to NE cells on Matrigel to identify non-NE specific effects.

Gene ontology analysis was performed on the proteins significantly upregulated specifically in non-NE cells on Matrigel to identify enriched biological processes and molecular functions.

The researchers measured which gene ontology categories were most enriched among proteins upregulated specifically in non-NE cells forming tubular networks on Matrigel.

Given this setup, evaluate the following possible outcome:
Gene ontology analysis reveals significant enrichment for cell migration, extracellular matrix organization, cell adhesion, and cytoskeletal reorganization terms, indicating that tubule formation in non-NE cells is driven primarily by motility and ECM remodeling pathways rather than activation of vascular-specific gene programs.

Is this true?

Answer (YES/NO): NO